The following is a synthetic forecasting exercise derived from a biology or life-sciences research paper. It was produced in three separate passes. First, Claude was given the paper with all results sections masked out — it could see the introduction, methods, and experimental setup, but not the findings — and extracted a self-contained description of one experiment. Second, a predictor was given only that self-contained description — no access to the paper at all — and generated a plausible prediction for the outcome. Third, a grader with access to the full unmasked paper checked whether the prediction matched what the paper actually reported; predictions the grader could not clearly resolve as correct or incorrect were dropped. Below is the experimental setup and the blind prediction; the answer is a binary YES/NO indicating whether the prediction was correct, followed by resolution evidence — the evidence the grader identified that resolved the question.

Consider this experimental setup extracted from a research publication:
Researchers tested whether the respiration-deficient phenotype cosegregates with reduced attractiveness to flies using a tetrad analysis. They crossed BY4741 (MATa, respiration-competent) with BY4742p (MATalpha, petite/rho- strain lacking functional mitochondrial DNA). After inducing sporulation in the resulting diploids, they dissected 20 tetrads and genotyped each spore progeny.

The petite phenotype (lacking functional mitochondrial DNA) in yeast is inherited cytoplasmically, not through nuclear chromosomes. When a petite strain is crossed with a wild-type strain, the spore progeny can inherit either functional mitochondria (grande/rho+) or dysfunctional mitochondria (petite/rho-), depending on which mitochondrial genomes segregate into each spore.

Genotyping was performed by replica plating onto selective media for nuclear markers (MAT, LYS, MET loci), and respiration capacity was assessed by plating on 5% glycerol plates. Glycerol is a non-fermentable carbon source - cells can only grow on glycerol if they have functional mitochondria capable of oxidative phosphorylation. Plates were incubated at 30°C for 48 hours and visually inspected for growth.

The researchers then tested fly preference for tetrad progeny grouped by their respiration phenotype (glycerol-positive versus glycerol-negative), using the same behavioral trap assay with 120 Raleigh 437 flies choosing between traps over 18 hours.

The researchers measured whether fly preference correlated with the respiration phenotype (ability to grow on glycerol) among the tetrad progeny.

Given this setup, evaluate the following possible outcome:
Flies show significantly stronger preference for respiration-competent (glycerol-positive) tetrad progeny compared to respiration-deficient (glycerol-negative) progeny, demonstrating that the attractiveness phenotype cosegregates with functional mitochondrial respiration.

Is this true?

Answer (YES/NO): NO